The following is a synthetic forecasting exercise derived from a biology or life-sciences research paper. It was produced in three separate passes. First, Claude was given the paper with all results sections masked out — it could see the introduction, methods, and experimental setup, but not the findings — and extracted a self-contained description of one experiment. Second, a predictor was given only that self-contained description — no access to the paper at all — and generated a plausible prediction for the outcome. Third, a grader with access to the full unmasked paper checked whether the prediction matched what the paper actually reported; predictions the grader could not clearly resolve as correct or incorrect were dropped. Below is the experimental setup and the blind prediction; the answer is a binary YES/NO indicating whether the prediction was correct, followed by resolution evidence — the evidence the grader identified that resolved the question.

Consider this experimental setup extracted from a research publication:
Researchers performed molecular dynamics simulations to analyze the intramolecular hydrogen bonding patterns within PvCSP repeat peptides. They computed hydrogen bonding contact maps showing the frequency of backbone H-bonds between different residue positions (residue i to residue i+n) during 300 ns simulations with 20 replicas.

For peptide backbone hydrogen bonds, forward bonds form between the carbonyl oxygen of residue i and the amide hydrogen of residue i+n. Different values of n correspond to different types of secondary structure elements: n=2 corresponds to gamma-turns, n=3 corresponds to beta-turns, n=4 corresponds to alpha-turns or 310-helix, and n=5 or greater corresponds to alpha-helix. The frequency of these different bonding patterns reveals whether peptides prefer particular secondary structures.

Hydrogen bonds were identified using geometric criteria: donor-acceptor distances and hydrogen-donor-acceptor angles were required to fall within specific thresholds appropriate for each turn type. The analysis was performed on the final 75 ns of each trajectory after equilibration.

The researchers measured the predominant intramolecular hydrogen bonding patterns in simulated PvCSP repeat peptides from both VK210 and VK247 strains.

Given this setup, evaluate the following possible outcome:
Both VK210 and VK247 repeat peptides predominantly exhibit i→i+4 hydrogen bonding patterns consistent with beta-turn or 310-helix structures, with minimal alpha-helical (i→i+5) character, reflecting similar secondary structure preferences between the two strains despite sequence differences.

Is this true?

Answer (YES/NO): NO